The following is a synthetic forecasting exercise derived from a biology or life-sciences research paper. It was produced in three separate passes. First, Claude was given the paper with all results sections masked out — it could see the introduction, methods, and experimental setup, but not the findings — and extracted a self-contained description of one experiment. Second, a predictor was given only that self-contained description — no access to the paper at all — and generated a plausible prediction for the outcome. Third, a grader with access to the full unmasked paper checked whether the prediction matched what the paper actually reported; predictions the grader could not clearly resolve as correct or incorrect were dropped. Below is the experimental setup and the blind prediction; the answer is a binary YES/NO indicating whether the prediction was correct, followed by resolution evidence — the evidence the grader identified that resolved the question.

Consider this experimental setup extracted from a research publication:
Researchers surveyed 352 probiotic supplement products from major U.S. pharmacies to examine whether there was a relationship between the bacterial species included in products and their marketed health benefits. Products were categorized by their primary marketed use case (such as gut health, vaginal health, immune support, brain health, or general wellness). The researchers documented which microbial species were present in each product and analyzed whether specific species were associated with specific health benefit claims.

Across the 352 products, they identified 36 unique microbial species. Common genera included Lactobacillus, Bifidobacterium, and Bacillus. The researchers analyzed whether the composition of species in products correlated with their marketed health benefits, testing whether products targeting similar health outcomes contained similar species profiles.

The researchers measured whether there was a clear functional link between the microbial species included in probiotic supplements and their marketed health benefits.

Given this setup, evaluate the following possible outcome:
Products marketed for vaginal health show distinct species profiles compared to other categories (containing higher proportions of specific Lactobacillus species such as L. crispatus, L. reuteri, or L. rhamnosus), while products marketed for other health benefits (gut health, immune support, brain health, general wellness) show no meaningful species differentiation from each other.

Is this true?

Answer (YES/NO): NO